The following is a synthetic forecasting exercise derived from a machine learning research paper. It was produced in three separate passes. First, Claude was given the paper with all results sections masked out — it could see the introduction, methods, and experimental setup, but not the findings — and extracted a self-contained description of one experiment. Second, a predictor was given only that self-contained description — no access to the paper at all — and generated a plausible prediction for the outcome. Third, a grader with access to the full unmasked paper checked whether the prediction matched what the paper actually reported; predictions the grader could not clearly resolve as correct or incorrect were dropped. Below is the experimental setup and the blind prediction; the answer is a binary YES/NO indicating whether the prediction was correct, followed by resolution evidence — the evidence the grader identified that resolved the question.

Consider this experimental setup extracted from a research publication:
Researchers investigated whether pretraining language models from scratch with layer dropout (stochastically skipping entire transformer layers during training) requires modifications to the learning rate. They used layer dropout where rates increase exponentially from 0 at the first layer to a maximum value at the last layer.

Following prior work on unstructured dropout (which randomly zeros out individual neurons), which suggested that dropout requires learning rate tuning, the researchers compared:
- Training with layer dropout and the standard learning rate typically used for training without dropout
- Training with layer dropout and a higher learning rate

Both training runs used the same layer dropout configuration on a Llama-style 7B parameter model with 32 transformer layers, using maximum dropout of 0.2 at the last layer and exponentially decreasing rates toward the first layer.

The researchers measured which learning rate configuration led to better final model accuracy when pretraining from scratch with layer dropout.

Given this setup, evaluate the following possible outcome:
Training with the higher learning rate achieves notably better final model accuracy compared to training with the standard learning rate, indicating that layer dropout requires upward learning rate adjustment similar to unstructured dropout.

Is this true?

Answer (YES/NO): YES